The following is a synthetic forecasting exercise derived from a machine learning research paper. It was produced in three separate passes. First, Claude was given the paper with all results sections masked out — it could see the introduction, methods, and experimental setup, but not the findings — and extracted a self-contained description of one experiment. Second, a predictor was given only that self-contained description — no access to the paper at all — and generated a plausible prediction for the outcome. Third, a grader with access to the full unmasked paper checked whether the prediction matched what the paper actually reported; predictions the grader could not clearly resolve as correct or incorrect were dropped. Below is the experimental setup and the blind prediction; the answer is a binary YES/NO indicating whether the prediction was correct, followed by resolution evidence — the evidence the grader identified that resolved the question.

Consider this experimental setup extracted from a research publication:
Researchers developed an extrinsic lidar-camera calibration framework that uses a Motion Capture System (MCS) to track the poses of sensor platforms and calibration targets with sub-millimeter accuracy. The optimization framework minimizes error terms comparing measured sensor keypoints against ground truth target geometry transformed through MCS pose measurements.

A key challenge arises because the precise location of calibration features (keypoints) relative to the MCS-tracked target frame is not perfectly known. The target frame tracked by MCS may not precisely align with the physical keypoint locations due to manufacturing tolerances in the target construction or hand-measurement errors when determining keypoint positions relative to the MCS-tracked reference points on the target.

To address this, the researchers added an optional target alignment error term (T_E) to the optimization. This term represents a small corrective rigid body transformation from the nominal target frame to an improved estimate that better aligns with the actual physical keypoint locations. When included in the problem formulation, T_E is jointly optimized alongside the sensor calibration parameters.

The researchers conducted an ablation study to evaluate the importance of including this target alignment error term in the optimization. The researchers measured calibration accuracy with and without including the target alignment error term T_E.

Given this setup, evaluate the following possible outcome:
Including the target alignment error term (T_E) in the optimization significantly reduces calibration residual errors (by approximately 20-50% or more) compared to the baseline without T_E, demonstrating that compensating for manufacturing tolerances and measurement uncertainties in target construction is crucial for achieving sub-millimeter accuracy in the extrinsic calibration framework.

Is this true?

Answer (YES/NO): NO